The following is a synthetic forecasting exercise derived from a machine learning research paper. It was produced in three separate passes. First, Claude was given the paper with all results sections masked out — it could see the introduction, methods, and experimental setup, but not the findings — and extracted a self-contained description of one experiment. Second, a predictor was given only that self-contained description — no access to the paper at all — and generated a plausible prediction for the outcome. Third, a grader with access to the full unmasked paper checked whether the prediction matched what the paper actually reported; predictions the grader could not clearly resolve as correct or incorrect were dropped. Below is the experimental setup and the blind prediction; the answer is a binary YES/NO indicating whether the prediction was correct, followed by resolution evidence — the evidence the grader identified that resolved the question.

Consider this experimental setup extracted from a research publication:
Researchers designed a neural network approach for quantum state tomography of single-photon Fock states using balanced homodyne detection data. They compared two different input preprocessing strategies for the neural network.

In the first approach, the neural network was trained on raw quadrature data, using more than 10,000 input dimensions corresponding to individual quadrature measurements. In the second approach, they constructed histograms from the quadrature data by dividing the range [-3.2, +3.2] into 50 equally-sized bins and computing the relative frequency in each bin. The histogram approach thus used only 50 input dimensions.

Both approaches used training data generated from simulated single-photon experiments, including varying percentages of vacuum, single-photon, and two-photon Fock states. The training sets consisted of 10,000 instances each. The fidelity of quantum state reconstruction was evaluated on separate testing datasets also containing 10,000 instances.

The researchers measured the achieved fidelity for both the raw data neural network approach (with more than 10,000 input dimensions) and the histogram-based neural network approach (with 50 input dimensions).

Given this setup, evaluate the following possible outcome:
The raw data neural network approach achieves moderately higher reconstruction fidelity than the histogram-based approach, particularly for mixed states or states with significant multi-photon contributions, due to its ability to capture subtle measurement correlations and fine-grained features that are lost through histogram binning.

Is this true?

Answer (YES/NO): NO